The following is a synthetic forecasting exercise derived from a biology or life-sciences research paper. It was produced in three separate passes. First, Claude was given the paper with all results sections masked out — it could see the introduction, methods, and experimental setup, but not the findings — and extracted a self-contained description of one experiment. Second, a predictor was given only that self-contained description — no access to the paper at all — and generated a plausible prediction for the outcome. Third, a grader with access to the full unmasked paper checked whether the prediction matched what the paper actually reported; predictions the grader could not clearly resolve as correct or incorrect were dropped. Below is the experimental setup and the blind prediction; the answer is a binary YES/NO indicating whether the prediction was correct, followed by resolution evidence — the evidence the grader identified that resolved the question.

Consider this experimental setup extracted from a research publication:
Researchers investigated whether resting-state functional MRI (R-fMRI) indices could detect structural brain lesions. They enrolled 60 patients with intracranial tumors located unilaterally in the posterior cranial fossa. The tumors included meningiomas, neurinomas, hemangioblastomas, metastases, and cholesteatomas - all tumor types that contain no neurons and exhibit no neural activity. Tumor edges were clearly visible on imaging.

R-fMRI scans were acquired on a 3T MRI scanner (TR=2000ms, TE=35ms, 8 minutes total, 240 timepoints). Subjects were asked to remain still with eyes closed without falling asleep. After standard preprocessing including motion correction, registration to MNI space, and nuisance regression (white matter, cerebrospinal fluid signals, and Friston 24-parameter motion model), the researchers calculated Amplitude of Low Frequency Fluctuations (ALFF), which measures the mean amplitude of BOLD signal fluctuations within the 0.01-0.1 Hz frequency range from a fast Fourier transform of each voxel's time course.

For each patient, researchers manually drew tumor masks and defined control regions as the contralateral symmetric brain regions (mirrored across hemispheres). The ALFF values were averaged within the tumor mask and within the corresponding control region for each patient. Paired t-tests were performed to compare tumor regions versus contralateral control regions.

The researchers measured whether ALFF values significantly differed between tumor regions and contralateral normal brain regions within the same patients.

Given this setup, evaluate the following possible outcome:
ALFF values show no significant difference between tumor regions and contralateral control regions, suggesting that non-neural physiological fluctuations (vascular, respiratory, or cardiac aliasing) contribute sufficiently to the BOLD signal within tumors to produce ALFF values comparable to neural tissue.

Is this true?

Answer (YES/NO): NO